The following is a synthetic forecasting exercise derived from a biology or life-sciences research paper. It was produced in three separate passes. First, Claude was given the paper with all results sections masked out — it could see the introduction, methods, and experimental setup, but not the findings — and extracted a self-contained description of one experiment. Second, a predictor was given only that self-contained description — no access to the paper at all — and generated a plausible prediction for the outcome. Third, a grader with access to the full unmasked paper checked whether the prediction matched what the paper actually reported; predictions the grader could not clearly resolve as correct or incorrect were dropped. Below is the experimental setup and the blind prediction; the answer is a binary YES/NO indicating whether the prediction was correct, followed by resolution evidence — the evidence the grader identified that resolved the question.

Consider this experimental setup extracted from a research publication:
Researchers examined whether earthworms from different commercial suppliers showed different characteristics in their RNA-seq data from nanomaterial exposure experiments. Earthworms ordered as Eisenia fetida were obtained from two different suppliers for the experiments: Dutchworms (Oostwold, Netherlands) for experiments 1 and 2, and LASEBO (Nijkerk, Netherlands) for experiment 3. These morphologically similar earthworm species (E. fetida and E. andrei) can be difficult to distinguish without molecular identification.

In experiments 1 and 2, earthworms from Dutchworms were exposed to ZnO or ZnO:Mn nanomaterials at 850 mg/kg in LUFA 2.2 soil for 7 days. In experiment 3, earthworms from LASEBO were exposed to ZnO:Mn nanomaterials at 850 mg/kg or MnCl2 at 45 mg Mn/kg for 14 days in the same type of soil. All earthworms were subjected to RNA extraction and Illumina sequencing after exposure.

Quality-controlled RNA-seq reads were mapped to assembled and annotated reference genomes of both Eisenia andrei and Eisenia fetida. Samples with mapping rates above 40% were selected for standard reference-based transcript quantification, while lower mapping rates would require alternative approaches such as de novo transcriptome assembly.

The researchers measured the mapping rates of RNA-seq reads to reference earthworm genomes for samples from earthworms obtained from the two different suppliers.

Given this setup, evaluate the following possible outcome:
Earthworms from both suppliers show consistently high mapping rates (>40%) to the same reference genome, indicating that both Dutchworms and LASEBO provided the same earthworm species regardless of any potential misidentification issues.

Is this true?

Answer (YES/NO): NO